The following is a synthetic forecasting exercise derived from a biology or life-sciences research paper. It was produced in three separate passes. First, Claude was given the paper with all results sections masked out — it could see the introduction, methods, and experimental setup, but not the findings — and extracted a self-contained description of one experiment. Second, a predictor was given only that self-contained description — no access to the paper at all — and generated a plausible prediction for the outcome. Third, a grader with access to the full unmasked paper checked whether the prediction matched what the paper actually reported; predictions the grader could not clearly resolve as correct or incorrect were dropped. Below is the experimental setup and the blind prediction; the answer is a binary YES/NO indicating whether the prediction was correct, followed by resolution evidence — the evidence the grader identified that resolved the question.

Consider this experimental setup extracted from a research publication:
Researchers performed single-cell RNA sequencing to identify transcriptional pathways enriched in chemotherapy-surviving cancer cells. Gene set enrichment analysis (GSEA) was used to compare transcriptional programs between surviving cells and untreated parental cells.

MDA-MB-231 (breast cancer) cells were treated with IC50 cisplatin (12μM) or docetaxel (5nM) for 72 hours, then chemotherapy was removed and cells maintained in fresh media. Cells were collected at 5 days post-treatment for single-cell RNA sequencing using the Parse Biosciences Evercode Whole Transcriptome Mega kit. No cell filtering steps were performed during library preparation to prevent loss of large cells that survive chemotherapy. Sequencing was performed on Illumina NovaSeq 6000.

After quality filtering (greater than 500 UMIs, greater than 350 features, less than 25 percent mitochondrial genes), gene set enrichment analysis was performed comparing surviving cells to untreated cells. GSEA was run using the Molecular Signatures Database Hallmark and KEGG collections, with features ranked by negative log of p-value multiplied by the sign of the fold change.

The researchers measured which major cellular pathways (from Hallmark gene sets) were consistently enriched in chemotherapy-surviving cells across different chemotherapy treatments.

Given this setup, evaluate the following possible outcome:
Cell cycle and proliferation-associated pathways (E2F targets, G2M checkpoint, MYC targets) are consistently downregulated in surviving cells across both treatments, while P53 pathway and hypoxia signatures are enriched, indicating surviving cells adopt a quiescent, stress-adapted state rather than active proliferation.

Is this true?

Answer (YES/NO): NO